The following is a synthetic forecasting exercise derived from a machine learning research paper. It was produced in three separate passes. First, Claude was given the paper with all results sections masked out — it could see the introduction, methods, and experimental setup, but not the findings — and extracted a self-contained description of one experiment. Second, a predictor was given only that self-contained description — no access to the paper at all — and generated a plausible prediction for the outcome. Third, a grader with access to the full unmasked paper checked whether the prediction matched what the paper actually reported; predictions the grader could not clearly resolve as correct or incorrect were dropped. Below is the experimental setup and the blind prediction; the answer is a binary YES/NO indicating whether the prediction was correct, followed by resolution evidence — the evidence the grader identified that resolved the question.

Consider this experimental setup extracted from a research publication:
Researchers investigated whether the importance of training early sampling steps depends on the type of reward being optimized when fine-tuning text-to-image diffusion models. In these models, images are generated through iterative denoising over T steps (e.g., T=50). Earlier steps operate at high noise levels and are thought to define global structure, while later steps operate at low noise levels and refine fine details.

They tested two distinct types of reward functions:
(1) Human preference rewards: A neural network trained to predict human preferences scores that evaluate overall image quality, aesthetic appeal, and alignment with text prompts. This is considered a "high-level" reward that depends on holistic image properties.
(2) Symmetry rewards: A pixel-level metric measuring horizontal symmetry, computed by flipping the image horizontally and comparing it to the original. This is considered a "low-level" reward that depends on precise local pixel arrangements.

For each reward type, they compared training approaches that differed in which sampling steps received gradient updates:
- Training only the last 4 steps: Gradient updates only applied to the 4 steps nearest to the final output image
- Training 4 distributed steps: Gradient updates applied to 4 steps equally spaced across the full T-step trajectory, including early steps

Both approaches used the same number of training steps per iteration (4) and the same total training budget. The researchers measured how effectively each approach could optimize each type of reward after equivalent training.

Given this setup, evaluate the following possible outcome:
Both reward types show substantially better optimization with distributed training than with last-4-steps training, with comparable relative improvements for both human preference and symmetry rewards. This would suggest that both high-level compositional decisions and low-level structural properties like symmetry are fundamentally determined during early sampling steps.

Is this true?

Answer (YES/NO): NO